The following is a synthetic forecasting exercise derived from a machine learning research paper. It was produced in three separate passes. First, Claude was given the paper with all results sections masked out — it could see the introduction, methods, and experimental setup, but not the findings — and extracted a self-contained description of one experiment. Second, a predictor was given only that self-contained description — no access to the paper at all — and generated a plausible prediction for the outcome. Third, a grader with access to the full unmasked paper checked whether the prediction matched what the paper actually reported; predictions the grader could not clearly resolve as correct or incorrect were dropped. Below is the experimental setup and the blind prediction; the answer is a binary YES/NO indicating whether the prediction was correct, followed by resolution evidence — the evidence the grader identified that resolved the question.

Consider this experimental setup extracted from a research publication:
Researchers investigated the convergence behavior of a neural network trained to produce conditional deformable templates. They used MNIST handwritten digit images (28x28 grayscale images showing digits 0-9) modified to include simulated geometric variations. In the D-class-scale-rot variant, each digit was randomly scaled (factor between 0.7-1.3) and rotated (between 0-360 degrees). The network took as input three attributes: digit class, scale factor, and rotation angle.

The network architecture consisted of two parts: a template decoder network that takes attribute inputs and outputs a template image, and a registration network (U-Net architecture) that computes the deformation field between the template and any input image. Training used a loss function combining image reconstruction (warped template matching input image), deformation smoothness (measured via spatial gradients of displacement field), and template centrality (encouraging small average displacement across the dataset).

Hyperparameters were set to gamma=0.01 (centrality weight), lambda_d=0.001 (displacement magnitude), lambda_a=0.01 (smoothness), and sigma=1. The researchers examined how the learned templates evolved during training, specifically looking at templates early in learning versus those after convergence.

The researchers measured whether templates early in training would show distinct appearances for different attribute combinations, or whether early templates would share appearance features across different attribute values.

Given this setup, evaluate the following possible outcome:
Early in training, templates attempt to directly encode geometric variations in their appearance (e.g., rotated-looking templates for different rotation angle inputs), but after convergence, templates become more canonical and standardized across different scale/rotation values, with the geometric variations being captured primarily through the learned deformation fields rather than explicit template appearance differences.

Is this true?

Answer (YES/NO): NO